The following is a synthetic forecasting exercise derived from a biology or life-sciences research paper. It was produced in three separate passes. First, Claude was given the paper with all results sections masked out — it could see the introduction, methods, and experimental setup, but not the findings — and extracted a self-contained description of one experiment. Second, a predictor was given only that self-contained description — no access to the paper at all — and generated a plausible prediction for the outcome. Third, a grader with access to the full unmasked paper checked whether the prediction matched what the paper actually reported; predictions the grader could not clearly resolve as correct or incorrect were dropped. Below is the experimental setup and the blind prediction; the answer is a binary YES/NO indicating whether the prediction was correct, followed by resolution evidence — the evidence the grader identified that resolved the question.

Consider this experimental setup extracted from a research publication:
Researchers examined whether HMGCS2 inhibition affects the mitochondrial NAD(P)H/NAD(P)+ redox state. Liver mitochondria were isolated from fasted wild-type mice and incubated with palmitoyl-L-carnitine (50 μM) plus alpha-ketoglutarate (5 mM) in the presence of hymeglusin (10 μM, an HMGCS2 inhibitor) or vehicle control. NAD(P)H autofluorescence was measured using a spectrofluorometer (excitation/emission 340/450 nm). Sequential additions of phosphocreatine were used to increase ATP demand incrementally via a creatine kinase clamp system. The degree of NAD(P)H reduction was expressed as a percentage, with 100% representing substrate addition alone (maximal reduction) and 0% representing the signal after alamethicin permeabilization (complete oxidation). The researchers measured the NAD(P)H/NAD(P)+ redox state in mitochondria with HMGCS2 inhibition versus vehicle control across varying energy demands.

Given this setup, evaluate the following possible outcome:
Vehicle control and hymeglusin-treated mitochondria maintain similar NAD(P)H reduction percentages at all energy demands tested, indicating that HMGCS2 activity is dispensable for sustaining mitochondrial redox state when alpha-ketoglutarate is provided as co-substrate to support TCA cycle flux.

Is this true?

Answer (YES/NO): NO